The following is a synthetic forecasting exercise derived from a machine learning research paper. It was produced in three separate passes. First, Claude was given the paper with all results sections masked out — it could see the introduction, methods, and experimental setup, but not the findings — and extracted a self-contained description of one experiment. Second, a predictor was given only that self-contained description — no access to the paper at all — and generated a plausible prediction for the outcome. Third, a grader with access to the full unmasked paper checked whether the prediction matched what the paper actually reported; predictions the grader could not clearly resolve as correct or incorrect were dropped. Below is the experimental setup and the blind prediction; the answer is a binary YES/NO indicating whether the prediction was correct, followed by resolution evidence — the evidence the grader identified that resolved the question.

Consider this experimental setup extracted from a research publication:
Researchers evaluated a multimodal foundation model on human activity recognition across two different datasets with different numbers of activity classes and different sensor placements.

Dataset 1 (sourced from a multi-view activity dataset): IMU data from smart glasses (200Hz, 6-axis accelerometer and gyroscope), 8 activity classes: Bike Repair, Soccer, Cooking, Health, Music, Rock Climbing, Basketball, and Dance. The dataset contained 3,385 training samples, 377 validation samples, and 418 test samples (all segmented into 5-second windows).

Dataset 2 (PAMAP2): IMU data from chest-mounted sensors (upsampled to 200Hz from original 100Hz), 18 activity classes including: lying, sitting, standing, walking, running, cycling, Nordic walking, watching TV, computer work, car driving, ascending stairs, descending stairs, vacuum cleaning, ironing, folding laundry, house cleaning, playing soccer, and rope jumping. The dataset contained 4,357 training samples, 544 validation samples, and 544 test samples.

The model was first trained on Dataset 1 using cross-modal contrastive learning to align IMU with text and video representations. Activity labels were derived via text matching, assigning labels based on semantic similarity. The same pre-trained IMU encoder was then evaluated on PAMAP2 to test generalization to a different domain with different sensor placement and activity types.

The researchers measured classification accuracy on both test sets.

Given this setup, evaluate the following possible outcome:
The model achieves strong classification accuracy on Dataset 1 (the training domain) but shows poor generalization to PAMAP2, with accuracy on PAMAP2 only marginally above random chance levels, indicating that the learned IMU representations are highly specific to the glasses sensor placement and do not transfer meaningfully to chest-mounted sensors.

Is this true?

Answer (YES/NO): YES